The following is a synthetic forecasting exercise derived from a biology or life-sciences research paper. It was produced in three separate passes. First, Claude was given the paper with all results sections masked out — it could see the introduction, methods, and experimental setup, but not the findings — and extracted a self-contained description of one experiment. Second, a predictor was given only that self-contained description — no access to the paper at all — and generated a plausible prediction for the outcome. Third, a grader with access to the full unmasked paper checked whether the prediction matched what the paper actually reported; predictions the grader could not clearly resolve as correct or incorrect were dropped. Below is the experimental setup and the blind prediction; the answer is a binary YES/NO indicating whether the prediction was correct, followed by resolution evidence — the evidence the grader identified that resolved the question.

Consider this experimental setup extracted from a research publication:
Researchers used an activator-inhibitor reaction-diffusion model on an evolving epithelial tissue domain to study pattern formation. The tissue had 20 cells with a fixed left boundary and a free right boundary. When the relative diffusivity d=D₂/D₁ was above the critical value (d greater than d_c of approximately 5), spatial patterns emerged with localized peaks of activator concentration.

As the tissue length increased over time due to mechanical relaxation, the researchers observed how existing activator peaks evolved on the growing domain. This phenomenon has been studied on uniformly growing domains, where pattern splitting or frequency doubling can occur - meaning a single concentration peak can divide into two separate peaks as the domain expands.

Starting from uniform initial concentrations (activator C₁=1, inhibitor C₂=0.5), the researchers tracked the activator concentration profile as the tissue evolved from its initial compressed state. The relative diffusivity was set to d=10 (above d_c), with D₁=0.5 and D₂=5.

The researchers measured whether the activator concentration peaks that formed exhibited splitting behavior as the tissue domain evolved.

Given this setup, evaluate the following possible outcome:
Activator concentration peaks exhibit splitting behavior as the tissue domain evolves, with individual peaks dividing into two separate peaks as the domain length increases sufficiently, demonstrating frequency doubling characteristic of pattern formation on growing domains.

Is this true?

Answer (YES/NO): YES